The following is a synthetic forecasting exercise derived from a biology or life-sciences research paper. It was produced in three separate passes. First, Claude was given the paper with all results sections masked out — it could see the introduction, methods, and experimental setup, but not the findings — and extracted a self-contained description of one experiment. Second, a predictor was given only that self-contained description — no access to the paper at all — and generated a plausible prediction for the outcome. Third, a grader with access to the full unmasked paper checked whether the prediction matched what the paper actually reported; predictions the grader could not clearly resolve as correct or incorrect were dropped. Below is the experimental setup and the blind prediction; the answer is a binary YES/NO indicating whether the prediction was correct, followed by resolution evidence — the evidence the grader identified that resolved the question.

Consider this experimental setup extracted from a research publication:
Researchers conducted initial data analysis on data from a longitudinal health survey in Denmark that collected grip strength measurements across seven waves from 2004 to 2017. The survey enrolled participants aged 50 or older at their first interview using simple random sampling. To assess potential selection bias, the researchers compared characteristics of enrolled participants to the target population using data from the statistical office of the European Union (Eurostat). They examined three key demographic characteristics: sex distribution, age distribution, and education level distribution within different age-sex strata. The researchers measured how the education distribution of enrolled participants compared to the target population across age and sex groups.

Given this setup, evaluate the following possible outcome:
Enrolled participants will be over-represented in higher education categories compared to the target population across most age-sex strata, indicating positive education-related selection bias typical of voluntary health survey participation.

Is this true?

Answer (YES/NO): YES